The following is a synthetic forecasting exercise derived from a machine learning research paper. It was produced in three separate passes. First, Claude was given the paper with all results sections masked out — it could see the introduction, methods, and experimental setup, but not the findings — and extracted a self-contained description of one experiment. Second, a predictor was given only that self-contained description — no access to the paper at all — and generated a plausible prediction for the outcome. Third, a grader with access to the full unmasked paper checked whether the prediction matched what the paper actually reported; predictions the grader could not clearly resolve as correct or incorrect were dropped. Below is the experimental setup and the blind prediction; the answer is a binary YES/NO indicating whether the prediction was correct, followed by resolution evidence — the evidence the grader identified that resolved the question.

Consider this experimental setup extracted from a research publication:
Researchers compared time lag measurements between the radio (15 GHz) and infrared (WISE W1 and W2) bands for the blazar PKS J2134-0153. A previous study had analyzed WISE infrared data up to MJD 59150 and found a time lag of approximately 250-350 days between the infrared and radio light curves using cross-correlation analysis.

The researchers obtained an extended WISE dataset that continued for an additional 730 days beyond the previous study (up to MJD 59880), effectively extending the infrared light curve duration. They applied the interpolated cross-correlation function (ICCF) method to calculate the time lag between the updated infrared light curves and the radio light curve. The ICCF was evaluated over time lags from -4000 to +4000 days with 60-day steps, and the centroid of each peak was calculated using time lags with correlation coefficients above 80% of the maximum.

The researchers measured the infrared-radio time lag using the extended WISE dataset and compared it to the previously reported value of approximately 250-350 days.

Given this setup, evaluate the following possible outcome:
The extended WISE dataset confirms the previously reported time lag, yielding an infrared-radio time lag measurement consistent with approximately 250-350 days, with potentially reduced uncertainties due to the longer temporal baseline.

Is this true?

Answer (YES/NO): YES